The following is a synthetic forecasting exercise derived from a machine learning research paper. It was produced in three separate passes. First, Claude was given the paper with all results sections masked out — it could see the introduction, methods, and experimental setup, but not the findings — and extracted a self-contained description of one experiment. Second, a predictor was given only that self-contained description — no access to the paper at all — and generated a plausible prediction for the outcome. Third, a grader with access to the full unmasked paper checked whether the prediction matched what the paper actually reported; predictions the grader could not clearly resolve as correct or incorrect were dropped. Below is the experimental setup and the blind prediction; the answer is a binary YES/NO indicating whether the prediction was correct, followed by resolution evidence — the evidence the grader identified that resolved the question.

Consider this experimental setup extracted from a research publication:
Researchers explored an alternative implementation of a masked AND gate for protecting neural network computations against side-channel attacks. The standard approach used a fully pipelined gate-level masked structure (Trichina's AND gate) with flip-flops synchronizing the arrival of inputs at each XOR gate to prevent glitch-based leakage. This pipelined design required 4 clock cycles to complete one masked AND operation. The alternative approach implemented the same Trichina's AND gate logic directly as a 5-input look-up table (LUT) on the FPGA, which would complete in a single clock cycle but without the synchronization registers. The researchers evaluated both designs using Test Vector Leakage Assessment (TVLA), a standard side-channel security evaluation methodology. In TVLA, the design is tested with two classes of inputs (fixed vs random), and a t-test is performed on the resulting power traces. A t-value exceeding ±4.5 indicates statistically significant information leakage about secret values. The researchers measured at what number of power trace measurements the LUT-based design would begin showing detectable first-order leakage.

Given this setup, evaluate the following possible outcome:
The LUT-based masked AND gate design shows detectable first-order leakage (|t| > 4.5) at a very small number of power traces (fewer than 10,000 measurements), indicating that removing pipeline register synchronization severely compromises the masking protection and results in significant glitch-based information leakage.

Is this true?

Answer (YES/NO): NO